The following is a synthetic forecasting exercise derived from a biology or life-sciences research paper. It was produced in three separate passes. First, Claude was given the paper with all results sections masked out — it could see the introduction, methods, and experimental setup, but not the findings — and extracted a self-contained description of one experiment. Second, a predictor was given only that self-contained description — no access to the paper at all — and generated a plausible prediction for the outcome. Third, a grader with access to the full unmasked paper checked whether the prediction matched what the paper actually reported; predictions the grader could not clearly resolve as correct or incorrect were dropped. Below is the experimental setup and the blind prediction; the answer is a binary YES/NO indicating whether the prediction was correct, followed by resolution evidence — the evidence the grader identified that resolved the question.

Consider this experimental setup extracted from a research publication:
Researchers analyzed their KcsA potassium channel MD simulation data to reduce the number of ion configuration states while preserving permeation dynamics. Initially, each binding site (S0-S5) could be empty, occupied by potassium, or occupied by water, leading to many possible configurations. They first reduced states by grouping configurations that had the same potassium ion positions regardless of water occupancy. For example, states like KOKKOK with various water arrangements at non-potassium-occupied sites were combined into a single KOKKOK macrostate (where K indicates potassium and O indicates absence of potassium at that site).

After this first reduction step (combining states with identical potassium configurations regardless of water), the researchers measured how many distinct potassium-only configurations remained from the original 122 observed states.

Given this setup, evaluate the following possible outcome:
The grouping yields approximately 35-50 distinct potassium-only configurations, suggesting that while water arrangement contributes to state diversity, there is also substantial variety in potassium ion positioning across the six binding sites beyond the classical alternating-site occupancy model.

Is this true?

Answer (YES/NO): NO